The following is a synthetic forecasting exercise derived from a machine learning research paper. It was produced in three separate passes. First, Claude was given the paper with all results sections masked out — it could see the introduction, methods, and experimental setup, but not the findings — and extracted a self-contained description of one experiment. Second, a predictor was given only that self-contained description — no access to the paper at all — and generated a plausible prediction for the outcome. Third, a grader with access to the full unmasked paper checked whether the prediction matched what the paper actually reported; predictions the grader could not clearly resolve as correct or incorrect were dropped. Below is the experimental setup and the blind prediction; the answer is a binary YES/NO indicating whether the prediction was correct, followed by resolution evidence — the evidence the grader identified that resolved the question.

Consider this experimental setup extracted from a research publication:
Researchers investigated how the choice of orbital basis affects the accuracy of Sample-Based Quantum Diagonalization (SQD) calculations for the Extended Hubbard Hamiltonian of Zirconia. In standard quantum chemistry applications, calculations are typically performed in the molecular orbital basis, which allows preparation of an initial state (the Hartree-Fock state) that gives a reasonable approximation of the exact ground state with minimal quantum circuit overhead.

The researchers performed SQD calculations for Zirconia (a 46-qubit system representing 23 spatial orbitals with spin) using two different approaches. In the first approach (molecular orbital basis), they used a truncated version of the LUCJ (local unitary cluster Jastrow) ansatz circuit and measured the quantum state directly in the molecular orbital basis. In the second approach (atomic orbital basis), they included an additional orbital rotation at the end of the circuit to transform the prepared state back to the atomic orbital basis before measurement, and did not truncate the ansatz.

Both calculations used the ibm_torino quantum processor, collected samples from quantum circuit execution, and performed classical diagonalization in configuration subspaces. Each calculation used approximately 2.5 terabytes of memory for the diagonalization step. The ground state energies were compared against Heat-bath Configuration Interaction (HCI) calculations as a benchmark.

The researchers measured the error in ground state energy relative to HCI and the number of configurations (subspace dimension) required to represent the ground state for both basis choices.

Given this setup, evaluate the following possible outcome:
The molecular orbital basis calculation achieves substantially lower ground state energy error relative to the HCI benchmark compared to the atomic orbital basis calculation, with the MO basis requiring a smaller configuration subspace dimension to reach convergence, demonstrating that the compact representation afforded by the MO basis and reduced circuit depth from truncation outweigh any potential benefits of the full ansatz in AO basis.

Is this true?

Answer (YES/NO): NO